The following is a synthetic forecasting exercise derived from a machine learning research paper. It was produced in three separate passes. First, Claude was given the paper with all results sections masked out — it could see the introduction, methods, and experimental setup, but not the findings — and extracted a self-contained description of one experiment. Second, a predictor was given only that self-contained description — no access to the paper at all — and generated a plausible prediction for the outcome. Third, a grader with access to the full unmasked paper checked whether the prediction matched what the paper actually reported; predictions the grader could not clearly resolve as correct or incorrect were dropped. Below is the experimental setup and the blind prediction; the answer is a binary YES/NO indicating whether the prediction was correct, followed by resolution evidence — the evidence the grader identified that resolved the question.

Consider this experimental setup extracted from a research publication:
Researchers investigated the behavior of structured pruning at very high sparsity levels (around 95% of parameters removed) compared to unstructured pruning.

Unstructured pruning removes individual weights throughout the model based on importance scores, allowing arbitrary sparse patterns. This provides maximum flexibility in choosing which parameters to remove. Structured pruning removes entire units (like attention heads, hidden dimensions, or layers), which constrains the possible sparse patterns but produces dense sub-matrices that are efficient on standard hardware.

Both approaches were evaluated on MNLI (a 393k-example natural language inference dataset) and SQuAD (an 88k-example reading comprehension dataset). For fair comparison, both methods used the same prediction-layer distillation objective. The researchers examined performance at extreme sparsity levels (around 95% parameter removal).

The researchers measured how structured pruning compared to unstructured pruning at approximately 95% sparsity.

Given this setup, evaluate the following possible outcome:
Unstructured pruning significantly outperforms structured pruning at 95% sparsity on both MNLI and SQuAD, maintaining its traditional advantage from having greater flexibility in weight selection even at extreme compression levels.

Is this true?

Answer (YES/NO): NO